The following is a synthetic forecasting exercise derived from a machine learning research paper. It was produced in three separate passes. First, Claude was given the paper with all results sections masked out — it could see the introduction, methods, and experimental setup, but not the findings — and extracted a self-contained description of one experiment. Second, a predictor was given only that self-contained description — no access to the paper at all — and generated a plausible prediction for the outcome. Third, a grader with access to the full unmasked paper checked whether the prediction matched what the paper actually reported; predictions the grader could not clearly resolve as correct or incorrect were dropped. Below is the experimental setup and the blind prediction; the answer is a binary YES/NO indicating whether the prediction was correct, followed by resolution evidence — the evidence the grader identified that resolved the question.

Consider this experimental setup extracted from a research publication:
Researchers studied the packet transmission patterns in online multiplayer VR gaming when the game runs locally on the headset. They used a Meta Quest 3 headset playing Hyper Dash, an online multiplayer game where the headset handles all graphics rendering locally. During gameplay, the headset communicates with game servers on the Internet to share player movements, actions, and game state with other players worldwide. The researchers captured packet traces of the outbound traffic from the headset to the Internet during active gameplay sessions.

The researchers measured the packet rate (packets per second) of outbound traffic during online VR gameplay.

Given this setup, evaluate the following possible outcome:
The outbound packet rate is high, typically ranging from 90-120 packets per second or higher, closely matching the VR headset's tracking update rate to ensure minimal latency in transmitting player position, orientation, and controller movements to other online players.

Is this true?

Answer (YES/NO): NO